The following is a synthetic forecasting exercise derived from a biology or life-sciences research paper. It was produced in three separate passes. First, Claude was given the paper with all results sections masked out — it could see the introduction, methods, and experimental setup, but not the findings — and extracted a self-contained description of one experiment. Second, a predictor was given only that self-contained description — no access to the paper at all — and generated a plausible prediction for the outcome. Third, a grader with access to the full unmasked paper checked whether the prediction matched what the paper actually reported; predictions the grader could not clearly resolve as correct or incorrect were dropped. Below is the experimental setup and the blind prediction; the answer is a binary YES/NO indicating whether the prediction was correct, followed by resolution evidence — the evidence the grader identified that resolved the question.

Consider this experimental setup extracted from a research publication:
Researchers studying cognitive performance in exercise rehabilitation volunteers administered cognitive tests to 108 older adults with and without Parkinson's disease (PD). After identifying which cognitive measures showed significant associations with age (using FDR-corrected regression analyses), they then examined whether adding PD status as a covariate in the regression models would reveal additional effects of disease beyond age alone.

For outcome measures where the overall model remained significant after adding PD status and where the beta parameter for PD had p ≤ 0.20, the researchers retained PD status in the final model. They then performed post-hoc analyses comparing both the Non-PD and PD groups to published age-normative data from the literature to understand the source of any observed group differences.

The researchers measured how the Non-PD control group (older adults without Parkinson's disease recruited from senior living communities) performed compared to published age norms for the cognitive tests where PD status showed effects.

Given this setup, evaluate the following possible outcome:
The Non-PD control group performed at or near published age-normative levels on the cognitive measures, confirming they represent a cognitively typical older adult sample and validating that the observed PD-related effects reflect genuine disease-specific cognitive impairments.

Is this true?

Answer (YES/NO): NO